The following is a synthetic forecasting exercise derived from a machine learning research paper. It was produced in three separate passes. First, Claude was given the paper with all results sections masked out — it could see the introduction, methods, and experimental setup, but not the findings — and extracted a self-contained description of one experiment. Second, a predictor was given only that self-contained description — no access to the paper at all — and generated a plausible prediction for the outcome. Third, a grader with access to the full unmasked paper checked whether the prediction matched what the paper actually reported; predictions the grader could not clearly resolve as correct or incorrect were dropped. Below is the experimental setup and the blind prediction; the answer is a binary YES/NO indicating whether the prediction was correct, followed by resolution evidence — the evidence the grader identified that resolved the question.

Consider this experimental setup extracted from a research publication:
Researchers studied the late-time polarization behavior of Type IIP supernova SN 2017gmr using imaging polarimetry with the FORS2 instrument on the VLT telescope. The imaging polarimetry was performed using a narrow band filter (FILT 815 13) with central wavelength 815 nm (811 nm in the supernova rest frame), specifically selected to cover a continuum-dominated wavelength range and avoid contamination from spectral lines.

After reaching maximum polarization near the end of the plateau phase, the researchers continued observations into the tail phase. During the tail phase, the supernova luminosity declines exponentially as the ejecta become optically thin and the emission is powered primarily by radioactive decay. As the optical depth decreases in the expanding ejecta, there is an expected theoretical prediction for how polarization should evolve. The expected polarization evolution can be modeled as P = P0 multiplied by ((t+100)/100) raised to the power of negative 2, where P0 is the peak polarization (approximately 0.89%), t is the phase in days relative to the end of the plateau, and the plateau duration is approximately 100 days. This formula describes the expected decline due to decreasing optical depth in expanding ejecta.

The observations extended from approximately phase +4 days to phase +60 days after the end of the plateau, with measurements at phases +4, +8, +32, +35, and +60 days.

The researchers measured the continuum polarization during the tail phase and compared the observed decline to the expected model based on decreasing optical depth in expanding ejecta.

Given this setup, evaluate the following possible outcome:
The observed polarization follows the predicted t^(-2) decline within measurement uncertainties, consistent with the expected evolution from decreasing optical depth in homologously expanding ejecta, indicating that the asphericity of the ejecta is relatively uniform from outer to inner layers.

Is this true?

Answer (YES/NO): YES